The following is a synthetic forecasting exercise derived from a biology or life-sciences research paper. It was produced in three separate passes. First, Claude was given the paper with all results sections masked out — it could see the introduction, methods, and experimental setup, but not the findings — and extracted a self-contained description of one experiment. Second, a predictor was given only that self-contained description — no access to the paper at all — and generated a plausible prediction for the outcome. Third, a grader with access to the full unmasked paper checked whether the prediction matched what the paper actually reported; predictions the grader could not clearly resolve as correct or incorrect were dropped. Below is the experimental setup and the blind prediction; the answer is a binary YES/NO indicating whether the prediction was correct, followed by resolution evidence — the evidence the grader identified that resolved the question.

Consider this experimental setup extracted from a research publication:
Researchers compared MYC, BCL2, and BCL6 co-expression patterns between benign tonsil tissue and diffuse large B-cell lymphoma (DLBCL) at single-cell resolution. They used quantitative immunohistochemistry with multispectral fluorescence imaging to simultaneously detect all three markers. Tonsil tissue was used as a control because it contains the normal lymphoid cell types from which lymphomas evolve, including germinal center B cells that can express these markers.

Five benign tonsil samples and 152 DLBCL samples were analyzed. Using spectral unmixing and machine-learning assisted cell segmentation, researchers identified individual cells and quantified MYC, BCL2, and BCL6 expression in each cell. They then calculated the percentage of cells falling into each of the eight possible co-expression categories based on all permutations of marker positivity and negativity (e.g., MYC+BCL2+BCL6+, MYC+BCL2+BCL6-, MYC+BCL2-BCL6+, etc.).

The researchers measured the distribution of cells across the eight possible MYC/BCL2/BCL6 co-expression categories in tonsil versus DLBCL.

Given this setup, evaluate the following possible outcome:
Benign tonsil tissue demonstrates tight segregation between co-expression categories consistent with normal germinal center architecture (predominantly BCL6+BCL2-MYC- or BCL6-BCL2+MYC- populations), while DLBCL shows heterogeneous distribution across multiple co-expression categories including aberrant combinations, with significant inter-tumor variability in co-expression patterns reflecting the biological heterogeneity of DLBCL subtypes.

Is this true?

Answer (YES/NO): NO